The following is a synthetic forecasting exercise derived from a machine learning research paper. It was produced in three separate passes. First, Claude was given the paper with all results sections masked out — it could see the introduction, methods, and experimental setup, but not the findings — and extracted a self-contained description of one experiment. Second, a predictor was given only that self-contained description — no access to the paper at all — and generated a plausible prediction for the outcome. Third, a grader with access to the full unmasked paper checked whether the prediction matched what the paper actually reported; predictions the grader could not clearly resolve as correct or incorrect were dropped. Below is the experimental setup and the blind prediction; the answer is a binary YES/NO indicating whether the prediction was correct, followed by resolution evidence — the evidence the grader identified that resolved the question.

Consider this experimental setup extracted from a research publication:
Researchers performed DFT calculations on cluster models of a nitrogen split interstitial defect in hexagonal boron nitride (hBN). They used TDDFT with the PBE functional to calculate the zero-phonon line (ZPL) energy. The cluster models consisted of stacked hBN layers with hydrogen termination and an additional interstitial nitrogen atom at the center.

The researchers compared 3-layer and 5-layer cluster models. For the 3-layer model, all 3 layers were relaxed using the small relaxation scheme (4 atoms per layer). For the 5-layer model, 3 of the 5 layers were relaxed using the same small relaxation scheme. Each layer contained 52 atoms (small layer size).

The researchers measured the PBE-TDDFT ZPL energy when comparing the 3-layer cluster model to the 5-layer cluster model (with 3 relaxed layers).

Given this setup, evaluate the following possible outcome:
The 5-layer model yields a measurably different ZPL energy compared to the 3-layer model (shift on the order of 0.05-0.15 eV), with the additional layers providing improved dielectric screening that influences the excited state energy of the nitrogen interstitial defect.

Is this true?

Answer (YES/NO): NO